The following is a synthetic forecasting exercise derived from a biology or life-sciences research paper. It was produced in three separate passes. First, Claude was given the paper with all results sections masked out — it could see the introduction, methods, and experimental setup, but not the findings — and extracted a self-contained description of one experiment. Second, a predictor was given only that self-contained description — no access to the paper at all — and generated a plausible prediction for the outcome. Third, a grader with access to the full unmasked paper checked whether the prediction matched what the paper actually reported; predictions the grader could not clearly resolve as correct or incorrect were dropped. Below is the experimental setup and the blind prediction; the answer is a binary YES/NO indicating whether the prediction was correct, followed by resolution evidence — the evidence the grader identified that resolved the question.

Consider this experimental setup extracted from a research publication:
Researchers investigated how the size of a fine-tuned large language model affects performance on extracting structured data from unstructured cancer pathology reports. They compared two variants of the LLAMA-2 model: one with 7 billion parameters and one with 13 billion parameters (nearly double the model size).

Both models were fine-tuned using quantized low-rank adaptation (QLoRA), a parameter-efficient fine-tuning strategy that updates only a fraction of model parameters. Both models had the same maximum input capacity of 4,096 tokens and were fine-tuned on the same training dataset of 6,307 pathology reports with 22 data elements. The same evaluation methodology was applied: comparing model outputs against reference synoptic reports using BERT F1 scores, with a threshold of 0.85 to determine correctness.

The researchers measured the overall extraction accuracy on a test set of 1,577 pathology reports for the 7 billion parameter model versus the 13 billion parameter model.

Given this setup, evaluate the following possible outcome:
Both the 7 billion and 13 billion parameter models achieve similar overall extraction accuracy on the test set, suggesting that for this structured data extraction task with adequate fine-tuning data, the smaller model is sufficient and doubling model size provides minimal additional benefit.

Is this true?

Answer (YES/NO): YES